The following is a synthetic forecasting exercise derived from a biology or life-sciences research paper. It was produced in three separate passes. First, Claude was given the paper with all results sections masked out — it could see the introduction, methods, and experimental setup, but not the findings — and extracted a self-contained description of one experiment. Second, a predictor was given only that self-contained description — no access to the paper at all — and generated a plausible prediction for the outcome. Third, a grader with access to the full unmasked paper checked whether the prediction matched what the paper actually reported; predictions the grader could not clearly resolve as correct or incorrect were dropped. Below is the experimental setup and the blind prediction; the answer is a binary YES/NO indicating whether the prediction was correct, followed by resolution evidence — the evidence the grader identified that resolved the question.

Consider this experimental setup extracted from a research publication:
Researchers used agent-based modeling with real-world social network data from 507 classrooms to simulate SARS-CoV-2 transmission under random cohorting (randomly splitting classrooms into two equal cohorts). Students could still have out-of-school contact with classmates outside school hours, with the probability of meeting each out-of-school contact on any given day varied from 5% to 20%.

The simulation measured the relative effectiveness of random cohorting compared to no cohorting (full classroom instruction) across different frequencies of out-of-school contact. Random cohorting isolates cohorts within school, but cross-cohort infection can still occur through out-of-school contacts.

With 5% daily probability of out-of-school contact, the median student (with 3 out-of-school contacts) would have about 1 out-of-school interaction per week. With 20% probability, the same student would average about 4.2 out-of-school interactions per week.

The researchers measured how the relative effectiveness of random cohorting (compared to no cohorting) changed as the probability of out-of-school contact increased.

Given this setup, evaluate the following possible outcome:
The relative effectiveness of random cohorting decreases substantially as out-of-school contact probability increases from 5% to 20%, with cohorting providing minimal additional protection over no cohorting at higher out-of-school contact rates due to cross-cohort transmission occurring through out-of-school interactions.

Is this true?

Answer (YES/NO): NO